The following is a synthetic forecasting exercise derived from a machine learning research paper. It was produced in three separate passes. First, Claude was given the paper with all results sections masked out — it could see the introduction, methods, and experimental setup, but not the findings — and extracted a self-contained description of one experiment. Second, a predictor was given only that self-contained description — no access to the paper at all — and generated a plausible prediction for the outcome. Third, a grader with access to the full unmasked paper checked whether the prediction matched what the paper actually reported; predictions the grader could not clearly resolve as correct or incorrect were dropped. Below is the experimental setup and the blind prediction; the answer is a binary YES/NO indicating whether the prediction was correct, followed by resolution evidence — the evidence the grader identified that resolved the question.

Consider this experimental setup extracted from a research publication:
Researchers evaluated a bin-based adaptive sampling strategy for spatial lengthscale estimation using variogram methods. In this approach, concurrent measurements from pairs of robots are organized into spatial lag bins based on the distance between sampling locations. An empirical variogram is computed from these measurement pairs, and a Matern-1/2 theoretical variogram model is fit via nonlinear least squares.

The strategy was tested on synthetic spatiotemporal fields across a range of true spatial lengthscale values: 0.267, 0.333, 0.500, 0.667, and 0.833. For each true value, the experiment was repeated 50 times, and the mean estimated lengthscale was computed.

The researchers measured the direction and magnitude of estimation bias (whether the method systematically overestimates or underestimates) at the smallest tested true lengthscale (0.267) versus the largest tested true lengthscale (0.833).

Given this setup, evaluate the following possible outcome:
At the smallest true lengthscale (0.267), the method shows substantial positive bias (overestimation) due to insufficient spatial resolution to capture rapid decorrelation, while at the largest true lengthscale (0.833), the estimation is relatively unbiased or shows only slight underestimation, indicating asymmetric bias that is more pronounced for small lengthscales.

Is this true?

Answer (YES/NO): NO